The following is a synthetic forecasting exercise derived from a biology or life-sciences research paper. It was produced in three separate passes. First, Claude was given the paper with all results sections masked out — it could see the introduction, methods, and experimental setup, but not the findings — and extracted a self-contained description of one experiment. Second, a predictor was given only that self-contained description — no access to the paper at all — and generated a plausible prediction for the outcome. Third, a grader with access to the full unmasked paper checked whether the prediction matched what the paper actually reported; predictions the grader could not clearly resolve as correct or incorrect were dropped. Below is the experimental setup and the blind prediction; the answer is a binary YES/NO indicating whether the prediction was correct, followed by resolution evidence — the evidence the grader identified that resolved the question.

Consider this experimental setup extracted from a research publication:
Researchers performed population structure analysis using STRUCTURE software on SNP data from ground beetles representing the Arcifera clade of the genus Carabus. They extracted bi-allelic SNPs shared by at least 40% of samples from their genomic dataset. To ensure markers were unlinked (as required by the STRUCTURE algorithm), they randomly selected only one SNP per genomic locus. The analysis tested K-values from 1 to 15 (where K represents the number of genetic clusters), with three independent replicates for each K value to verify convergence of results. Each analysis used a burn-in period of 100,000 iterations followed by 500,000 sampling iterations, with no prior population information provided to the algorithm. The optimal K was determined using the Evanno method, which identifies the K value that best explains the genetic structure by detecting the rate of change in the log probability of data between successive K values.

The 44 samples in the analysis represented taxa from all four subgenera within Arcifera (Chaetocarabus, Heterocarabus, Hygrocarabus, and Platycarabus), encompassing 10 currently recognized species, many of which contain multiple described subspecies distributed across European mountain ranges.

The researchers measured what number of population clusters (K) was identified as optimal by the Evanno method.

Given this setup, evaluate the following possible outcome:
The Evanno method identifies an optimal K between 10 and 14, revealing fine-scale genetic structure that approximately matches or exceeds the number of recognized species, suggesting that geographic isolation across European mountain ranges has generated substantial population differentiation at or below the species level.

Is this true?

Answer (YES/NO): NO